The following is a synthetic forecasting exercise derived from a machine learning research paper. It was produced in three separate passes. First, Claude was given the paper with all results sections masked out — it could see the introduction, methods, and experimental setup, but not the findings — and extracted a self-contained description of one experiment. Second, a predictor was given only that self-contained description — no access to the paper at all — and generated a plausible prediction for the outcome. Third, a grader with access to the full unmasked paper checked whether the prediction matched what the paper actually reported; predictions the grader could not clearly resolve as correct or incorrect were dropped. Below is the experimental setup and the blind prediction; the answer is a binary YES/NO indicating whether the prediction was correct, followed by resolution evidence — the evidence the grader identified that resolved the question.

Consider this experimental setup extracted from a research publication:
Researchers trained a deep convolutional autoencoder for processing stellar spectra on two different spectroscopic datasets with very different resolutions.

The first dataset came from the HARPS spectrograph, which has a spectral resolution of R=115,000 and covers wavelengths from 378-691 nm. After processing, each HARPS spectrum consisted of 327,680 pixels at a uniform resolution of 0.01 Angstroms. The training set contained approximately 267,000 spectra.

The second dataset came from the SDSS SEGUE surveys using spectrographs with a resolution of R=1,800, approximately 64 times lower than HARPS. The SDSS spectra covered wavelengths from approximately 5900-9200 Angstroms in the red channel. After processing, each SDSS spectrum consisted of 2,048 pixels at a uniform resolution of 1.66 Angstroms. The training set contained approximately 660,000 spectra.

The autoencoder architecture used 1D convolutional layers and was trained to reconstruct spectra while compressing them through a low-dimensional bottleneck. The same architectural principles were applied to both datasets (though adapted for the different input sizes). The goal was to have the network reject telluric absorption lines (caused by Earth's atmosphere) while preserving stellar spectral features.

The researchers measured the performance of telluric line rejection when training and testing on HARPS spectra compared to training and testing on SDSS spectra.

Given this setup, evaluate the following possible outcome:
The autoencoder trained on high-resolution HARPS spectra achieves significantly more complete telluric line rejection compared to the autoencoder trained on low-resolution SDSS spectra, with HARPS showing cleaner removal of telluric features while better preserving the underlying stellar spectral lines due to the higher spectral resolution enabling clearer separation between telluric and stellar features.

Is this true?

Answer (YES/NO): NO